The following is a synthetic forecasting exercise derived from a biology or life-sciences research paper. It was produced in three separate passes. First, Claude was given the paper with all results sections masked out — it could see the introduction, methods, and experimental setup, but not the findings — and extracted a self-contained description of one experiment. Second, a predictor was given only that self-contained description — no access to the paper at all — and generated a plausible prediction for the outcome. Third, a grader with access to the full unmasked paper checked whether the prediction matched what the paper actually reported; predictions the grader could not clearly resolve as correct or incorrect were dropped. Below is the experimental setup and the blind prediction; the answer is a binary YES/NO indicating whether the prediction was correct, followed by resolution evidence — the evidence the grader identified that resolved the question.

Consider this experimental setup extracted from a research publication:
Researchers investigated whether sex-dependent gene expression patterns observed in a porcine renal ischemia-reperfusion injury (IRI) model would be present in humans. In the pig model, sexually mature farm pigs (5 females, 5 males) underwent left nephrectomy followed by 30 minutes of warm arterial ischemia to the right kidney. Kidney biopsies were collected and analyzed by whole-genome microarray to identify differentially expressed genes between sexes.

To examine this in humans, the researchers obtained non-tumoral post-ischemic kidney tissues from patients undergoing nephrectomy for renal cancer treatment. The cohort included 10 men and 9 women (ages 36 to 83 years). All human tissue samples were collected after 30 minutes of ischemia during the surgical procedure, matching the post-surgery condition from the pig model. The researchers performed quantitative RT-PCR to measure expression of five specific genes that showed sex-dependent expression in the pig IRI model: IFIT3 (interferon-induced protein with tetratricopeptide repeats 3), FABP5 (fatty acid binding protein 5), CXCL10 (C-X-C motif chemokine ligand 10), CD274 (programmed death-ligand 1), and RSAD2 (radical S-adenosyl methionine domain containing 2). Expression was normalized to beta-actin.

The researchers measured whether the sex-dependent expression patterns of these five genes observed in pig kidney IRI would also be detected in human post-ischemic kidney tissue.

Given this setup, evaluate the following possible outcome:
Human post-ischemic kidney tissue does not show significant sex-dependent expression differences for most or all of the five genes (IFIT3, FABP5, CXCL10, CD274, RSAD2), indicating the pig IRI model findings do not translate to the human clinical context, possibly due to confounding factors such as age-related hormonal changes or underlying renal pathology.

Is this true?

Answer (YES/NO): NO